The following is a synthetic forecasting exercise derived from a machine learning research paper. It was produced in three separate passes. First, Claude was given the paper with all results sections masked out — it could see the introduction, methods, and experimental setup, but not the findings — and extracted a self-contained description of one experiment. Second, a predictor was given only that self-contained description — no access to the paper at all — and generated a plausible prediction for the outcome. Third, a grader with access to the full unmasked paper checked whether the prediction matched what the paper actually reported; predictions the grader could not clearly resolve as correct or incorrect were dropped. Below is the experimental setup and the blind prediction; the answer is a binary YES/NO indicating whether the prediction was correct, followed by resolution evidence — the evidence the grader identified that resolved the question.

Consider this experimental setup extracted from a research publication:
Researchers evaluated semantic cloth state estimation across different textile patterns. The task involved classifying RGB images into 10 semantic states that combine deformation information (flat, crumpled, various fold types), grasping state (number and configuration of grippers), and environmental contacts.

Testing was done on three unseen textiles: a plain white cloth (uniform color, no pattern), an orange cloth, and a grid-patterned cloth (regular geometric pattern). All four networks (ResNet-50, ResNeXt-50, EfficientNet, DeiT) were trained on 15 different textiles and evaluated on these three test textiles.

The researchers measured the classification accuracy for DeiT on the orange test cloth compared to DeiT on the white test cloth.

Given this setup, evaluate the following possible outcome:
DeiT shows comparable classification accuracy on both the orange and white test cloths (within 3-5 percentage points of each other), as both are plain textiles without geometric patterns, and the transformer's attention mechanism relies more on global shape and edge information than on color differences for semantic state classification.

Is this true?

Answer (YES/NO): NO